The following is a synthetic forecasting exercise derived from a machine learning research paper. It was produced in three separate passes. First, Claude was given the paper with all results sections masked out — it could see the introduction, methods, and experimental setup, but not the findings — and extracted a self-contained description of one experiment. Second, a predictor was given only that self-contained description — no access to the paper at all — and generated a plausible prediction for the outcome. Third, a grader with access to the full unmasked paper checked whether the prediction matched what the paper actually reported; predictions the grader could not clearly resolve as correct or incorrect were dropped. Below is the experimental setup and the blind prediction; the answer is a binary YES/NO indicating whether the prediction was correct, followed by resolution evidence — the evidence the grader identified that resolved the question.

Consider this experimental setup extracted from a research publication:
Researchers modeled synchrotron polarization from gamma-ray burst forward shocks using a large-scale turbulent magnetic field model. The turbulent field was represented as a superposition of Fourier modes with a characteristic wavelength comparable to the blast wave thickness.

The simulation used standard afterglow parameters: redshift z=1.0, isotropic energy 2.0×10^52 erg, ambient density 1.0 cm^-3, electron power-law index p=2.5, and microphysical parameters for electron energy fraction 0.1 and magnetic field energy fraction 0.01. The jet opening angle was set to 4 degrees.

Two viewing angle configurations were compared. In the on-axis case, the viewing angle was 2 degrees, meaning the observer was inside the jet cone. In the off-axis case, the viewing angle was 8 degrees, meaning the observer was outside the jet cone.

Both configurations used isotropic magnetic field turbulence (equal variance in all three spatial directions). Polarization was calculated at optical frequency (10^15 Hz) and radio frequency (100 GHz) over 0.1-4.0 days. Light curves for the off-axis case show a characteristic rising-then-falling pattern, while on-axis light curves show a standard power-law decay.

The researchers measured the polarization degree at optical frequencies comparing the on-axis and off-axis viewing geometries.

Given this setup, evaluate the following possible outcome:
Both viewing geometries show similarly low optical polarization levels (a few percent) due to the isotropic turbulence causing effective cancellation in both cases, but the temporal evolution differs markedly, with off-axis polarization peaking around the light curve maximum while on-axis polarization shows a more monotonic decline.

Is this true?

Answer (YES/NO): NO